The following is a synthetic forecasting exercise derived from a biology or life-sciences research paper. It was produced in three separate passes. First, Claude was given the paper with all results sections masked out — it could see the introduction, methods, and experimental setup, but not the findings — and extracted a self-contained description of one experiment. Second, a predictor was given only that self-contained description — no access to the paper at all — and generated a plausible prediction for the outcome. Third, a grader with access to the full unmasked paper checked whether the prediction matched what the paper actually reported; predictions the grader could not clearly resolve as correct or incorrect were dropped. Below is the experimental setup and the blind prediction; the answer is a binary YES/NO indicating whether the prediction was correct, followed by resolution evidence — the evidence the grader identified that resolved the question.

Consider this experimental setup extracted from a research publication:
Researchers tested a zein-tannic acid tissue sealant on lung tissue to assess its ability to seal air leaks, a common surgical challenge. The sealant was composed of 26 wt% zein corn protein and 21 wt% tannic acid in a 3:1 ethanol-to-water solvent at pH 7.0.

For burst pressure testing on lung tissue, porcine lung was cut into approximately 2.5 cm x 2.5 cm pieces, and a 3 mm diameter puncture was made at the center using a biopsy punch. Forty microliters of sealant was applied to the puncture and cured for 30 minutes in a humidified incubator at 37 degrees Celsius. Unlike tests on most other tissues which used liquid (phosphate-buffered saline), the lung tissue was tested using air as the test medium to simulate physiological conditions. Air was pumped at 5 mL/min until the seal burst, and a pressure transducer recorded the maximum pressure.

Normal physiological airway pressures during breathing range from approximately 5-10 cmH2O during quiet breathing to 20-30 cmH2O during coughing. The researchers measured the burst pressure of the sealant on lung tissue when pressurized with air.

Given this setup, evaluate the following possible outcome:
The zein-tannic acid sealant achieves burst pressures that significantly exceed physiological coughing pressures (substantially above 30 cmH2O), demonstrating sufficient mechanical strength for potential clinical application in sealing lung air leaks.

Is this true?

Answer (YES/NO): NO